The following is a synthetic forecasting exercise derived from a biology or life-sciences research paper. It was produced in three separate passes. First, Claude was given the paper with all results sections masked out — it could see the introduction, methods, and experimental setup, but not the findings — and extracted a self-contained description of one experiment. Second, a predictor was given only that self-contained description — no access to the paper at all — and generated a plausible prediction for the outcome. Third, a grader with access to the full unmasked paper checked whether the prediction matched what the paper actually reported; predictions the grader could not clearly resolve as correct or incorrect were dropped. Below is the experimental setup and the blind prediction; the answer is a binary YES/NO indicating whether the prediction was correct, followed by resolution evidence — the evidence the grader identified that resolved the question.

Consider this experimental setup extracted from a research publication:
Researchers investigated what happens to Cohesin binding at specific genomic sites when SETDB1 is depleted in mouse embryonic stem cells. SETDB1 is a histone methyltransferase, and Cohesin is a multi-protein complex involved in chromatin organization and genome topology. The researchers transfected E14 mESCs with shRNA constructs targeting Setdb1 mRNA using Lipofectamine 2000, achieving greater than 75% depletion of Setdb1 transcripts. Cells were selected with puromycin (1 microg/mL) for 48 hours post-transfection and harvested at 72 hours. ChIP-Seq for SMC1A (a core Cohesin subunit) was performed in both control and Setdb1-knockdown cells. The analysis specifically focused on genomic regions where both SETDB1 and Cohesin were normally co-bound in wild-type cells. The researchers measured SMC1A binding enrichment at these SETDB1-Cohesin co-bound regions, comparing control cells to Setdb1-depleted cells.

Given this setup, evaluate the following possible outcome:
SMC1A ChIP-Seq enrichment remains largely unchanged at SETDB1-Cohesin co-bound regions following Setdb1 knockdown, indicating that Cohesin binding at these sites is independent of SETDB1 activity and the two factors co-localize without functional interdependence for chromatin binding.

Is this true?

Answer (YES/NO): NO